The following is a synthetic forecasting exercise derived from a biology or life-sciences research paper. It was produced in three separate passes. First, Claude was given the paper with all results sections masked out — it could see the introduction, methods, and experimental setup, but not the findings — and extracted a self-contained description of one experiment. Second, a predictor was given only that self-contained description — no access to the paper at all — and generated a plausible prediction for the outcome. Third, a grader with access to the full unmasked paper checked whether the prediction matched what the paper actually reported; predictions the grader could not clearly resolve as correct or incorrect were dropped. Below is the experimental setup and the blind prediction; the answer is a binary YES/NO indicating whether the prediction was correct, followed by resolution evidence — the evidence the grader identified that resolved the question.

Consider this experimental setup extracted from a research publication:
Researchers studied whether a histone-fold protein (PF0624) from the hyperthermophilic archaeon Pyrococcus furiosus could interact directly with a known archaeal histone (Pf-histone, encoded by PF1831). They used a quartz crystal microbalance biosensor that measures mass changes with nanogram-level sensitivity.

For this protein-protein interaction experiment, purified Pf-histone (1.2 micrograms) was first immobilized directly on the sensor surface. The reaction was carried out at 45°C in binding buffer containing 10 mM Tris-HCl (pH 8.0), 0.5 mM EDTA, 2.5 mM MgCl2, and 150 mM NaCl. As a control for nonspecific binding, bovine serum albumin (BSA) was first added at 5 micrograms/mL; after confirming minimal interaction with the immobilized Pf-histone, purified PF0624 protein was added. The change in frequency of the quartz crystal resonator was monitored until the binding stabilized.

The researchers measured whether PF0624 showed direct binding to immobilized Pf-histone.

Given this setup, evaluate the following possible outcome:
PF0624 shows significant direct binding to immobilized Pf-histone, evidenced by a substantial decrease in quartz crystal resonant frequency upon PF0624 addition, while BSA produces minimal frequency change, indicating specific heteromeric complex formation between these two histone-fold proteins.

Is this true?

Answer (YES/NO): YES